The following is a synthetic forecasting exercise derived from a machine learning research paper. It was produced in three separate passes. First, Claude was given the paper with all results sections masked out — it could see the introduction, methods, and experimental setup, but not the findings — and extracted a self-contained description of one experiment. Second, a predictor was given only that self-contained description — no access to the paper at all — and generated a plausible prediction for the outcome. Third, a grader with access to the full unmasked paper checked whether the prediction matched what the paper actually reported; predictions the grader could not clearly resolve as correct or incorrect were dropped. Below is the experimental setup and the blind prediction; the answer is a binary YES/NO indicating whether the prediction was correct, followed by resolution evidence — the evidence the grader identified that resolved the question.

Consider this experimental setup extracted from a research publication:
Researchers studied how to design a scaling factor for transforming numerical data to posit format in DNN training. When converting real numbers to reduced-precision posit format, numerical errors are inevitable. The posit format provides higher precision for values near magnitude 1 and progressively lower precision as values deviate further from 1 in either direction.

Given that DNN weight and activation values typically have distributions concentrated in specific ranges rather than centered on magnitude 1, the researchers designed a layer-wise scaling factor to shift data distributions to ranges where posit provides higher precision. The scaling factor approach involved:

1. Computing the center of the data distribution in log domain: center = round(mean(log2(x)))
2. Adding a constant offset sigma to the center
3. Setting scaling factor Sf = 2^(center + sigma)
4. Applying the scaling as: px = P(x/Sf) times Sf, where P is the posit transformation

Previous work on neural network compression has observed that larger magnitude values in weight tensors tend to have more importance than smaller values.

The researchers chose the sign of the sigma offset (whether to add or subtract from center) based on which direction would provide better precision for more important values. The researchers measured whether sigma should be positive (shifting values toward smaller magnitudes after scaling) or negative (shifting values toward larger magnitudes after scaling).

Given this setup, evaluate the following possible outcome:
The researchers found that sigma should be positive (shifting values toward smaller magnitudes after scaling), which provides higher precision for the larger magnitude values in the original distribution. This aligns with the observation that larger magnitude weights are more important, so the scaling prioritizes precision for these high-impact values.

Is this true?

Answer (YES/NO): YES